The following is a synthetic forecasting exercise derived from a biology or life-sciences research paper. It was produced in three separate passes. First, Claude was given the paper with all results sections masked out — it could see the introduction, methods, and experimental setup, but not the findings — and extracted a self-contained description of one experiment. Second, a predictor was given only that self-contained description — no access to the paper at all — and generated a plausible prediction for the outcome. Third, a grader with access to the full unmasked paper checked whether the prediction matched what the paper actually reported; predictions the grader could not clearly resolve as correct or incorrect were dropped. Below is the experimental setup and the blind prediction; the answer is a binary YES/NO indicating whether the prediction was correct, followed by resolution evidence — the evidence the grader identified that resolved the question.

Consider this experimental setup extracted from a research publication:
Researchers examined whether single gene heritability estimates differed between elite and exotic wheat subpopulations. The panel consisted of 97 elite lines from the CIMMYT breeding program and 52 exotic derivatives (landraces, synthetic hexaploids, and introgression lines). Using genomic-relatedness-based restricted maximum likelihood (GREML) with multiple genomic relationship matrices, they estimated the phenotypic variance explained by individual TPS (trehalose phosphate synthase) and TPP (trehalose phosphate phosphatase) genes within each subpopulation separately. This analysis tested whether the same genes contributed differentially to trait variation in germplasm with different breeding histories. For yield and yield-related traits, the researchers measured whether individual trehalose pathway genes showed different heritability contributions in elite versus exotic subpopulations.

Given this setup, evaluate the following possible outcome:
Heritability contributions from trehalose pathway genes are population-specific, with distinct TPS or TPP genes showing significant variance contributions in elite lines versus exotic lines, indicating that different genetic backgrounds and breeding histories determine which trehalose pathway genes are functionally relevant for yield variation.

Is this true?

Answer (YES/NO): YES